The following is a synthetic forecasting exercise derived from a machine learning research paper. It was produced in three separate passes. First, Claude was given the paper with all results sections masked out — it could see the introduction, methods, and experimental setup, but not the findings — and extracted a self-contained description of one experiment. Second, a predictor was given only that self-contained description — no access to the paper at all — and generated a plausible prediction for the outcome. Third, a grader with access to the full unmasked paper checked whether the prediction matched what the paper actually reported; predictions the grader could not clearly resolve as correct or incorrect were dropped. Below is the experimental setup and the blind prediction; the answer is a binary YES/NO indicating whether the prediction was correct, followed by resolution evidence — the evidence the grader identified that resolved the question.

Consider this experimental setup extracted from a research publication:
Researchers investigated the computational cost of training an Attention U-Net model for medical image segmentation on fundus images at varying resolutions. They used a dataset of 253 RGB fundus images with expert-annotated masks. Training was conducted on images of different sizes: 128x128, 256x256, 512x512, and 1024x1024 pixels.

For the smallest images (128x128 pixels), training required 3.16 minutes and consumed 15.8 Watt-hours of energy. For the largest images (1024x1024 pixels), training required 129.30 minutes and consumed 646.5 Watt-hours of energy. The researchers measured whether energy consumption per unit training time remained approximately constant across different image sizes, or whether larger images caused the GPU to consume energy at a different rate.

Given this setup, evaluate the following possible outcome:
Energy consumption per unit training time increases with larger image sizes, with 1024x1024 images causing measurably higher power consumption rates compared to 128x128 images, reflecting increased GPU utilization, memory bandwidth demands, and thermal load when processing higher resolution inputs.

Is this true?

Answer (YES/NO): NO